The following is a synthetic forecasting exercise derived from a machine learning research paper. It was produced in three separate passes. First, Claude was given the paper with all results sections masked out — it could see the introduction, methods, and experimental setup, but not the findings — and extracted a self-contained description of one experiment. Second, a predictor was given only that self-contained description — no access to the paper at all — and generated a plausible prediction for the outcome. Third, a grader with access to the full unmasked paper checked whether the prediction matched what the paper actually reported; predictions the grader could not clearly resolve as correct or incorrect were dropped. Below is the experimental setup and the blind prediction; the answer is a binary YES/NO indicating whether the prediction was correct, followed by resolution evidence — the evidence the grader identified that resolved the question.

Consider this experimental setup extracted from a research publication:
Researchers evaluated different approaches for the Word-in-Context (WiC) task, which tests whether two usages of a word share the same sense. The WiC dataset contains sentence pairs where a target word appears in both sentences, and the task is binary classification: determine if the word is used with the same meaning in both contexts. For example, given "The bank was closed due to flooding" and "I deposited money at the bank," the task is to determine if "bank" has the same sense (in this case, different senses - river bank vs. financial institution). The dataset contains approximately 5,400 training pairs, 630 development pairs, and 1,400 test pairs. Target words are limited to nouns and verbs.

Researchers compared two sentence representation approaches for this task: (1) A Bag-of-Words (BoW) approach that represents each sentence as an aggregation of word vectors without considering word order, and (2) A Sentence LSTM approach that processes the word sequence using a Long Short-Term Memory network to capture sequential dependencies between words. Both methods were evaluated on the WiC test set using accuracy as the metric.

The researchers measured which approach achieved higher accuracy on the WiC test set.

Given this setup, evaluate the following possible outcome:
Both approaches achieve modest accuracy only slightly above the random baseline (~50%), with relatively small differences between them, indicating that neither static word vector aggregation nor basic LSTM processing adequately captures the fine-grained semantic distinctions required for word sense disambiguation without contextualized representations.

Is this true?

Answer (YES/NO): NO